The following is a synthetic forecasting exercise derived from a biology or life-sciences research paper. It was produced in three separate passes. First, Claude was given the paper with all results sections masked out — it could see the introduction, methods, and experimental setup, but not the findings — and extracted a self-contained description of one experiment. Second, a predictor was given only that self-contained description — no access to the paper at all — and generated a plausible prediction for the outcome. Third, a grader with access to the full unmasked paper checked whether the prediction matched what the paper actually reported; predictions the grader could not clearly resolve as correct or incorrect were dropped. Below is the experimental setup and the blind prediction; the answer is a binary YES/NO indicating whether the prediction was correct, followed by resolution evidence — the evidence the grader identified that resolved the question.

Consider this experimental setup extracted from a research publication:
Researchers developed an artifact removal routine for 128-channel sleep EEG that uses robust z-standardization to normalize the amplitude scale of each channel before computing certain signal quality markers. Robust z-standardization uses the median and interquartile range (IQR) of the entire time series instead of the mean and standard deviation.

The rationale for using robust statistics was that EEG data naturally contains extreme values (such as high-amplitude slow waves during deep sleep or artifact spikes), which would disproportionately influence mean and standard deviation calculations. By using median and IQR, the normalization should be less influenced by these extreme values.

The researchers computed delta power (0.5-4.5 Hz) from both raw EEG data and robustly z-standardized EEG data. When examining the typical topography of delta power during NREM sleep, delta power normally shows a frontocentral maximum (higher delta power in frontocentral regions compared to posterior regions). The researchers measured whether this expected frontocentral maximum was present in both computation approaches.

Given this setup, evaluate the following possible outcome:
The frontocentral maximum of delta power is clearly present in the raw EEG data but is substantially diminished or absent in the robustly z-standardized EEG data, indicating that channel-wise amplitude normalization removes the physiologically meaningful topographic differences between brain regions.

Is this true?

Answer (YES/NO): YES